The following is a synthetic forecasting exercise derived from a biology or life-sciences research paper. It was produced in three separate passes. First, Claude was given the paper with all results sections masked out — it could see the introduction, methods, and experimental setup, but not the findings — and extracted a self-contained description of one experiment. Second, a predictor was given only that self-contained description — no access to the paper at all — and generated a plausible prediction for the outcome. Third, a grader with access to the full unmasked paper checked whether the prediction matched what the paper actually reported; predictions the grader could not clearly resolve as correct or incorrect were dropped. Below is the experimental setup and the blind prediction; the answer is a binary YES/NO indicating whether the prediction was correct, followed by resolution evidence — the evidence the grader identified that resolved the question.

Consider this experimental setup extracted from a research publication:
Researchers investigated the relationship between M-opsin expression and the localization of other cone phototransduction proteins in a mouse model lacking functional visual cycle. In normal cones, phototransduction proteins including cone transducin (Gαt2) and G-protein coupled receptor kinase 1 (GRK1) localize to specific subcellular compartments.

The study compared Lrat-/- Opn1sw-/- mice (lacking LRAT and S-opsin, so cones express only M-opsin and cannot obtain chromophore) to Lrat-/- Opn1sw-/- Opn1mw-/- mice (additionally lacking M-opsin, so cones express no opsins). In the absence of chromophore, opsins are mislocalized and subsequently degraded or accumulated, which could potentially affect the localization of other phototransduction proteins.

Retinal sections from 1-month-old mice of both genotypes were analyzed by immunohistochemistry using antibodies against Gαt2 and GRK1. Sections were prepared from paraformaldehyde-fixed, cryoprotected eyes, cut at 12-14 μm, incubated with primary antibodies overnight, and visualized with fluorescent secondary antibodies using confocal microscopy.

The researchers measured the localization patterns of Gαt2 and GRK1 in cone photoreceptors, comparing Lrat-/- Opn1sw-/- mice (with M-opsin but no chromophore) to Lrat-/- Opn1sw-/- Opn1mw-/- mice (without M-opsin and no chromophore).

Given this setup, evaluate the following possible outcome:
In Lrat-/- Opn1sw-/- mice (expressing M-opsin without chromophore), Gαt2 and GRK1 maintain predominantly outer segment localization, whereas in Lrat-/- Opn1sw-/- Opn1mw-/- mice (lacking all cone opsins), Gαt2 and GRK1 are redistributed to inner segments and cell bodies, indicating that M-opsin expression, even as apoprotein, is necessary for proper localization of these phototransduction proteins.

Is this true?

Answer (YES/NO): NO